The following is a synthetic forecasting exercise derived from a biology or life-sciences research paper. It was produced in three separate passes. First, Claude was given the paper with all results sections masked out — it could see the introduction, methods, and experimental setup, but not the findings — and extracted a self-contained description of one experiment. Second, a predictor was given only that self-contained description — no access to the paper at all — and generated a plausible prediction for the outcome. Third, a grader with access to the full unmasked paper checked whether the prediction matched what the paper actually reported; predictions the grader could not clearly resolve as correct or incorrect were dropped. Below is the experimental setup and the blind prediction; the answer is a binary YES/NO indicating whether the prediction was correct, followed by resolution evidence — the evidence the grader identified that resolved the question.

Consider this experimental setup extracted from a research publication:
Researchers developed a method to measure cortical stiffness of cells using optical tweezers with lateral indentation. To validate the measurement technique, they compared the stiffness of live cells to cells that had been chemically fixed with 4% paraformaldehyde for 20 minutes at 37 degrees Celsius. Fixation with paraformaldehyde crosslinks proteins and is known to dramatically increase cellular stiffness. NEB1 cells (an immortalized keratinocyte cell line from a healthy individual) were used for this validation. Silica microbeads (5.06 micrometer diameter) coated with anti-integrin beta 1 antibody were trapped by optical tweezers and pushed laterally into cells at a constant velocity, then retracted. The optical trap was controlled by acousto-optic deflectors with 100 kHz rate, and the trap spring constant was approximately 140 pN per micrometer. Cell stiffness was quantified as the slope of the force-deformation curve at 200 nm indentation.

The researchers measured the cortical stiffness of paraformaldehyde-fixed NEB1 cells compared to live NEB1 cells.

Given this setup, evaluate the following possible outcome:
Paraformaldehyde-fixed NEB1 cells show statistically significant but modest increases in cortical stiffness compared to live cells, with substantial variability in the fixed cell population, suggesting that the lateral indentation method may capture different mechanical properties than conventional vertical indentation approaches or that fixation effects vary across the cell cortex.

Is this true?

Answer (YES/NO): NO